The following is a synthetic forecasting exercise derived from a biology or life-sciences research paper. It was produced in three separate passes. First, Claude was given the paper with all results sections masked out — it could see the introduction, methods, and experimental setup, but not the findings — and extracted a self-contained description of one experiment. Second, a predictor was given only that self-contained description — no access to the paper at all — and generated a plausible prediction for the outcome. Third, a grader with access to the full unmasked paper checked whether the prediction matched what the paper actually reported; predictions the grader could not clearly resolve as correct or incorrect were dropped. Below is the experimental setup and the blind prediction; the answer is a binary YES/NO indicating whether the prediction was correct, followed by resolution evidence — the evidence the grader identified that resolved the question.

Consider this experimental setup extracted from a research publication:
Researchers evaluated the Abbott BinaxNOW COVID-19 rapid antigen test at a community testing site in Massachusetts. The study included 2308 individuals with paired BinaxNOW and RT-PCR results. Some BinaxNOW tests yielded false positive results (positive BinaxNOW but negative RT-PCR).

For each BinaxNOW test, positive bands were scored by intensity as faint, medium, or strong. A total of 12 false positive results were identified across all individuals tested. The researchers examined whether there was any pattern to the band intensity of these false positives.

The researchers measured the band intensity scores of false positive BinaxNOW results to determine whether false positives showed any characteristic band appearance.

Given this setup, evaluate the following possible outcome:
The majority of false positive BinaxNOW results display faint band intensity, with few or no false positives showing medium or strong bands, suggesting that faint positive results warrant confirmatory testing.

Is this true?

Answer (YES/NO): YES